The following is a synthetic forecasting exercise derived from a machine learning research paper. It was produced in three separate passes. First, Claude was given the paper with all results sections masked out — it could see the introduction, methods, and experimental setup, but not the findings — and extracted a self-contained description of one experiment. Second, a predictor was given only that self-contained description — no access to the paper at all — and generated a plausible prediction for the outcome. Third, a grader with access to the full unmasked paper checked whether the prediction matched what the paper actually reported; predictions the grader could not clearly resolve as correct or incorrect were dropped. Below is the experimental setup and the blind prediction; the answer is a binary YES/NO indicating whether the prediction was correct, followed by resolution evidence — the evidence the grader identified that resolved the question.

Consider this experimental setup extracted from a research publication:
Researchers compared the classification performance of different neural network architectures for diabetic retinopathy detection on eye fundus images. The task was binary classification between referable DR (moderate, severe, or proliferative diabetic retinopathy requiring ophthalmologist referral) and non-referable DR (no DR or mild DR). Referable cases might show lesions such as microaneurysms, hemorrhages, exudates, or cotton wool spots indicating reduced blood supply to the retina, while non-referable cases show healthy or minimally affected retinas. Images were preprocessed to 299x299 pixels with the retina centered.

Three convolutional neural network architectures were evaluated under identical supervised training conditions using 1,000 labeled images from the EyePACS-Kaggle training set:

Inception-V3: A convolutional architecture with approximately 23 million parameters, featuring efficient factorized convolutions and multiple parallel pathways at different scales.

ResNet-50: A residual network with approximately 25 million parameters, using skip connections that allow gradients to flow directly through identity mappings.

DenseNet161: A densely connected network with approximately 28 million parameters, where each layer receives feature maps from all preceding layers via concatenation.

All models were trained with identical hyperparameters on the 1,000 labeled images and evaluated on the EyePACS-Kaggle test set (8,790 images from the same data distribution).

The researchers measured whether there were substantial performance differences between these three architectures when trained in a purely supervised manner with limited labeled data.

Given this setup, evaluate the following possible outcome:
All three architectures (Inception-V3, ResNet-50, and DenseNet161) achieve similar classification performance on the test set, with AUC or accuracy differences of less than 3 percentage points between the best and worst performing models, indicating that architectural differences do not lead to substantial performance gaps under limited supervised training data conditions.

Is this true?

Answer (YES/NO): YES